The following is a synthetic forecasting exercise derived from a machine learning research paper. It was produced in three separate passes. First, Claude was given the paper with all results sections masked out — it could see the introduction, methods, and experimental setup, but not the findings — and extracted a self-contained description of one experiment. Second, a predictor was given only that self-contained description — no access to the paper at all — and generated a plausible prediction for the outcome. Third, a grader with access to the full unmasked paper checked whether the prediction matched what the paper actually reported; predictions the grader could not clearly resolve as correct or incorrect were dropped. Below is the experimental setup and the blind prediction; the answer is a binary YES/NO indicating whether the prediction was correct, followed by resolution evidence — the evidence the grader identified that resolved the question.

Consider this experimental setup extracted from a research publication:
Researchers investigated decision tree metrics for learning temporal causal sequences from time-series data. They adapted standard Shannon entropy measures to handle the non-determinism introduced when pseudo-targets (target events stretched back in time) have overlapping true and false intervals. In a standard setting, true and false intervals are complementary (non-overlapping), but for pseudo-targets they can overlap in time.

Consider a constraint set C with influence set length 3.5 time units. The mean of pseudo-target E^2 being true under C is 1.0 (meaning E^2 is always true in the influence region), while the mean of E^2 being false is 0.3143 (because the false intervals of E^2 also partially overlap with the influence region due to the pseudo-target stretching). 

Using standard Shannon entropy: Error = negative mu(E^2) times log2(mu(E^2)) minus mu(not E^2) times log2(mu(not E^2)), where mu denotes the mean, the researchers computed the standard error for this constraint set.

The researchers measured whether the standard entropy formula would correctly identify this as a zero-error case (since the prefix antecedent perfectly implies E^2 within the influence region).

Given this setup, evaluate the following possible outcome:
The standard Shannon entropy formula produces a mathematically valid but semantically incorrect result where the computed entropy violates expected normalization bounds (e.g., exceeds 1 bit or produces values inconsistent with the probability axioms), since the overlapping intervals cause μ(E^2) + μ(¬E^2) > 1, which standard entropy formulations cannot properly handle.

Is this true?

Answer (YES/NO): NO